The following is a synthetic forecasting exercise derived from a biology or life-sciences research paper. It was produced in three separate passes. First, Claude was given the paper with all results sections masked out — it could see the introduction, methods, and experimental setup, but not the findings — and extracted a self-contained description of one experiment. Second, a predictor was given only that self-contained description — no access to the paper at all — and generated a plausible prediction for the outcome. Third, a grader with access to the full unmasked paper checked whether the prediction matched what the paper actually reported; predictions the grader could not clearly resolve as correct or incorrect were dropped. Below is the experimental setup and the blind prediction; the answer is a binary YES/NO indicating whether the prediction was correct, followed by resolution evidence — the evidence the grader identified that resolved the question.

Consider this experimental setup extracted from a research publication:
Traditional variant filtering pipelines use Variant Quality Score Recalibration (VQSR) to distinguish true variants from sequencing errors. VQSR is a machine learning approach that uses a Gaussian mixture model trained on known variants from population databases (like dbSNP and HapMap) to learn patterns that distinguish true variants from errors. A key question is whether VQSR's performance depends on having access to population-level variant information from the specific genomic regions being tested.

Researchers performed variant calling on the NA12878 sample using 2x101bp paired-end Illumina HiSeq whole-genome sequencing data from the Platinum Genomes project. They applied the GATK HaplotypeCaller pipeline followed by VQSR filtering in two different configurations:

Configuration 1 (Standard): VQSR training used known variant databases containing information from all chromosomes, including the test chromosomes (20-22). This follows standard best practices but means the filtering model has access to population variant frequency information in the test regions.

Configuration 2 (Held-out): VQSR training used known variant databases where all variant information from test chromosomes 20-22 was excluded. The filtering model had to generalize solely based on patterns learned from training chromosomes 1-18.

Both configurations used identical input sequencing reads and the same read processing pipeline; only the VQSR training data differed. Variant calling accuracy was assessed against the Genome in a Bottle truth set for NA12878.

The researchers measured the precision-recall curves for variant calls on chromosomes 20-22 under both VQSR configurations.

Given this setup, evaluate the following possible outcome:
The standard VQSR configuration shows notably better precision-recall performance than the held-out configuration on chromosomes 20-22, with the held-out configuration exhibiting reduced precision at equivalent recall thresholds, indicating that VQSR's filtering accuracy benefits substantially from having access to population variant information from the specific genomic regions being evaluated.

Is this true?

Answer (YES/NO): YES